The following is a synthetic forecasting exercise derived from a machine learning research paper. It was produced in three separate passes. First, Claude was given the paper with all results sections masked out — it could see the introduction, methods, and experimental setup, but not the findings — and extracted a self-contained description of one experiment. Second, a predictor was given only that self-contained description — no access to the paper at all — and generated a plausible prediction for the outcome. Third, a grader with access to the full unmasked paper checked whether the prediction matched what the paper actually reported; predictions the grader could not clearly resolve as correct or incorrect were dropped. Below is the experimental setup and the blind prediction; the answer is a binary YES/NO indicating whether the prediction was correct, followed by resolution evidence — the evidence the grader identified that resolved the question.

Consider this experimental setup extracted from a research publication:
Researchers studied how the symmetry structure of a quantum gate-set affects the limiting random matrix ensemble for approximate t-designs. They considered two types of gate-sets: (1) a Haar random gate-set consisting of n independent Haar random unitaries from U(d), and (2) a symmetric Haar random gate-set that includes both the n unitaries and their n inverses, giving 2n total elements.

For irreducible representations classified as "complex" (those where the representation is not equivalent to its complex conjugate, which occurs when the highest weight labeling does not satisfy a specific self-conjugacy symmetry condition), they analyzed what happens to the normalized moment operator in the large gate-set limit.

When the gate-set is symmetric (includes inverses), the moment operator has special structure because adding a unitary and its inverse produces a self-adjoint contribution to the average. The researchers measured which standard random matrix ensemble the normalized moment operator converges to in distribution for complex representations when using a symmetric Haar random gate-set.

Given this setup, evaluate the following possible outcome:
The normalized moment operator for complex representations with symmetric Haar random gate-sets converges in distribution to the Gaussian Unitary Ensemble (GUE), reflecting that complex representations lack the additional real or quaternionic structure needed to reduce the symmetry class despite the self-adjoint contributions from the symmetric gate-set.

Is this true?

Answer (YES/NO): YES